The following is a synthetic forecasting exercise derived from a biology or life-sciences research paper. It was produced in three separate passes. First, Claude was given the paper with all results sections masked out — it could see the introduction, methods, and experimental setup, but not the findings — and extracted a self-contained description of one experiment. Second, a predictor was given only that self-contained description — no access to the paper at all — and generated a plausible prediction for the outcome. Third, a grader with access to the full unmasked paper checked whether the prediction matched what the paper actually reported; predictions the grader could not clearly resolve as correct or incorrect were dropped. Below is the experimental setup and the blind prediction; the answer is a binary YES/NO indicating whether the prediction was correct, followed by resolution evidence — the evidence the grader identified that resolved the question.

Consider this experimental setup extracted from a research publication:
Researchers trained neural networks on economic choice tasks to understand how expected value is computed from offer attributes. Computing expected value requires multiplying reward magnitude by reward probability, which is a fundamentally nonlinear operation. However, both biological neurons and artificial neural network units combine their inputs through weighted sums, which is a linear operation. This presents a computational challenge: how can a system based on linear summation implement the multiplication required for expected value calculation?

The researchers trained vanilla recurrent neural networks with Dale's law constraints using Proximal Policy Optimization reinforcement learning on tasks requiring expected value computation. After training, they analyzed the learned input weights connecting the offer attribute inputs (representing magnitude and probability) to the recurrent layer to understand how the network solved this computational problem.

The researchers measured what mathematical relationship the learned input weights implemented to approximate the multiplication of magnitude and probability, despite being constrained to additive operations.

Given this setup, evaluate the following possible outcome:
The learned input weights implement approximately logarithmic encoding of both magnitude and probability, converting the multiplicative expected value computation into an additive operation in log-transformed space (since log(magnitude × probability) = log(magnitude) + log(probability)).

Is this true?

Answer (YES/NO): NO